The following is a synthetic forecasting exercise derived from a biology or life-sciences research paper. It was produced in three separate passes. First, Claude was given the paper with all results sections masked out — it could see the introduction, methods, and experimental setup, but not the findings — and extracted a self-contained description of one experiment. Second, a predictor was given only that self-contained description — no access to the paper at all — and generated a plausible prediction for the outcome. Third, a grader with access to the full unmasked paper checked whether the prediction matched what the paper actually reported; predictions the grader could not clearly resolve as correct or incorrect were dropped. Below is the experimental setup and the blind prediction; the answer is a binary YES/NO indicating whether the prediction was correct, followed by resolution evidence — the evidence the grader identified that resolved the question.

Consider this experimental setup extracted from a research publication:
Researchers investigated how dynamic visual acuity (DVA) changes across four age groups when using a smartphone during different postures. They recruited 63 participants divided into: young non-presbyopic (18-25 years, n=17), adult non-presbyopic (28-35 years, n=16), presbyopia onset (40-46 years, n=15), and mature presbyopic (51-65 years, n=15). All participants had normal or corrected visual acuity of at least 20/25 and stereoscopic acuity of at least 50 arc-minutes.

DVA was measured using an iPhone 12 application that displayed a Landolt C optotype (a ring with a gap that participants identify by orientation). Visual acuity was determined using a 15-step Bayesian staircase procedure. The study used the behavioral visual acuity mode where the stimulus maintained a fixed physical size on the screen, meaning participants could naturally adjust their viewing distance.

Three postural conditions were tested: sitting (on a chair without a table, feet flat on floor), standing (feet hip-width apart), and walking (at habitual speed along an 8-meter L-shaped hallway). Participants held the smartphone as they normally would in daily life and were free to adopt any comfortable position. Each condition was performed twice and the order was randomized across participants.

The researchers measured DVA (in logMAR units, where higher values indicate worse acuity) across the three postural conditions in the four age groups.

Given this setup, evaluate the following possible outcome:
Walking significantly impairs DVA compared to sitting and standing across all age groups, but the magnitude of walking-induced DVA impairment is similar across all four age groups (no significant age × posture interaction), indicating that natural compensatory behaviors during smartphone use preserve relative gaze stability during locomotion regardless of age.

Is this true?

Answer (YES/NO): NO